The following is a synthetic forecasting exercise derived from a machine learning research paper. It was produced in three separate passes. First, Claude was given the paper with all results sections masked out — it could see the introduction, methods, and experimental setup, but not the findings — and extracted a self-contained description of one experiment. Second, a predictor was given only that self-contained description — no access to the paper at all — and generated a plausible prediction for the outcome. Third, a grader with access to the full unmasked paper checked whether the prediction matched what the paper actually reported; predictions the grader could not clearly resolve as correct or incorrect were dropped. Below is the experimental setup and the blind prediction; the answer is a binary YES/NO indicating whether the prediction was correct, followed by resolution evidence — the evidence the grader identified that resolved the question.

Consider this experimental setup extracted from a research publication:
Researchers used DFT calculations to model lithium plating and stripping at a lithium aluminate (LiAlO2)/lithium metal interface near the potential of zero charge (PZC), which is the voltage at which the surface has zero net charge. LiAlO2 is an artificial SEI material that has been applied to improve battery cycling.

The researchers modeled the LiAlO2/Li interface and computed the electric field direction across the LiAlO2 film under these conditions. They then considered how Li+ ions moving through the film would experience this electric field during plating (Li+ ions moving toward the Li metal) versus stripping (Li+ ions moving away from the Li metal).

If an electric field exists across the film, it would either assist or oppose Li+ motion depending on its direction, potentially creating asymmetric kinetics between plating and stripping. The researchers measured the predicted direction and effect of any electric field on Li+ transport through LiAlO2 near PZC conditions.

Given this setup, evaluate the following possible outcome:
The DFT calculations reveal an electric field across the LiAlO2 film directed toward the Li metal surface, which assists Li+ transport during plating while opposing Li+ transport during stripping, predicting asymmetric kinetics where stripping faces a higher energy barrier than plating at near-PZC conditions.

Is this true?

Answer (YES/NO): NO